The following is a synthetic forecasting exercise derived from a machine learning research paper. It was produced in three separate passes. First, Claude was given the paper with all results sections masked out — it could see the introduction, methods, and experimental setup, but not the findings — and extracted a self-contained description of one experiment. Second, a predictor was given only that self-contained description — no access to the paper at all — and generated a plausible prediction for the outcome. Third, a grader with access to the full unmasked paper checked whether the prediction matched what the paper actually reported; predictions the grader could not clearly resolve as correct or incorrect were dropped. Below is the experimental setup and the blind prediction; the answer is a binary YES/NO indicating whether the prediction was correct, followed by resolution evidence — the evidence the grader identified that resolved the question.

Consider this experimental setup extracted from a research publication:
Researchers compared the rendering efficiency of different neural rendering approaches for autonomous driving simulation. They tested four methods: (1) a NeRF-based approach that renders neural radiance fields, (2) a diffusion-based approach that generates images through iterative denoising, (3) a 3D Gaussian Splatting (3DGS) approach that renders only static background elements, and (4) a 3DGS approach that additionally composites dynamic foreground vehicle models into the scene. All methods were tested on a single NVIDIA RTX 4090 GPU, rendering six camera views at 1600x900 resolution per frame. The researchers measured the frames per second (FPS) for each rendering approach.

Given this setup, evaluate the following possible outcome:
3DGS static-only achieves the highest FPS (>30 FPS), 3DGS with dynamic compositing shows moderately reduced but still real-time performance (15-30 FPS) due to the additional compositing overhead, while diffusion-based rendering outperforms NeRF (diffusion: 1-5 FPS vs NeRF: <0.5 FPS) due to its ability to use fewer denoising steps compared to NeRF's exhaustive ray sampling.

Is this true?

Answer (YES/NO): NO